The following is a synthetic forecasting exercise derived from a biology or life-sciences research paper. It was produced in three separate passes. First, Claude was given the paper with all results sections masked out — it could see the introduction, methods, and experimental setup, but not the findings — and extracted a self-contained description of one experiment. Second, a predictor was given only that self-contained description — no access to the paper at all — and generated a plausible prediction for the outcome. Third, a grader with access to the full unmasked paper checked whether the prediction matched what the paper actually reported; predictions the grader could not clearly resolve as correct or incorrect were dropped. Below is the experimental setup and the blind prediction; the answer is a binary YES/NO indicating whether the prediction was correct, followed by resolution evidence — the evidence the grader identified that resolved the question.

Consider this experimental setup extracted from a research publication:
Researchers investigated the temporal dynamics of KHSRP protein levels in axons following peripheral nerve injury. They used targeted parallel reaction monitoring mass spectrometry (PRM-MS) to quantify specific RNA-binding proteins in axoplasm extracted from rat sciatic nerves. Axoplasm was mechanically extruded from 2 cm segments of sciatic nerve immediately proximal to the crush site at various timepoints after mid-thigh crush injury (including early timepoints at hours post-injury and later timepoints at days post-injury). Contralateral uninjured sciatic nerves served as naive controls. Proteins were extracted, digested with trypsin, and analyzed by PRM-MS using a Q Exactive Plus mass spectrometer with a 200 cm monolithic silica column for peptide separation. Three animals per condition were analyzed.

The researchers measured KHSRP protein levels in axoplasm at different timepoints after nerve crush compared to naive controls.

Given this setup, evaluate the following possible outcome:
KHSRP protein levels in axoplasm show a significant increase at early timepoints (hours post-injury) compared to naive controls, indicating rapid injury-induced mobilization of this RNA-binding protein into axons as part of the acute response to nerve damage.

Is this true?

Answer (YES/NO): NO